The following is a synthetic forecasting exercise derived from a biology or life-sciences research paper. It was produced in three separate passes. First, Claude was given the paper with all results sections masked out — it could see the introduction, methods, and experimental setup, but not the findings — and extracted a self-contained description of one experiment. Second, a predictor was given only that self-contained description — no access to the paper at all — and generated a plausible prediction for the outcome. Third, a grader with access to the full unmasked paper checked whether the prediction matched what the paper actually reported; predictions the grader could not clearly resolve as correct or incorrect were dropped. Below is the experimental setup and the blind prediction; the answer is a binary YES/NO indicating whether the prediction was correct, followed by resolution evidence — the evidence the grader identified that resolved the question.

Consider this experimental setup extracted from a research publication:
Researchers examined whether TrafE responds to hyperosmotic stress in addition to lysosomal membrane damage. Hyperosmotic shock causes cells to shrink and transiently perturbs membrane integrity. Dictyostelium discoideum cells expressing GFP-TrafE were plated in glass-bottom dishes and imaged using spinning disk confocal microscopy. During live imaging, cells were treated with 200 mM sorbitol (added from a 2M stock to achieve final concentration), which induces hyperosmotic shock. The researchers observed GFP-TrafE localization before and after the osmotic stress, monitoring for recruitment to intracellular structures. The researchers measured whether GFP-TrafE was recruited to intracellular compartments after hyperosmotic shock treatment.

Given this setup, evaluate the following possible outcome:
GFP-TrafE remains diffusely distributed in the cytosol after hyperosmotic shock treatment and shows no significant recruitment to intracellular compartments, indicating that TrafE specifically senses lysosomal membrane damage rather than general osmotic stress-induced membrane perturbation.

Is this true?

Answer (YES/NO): NO